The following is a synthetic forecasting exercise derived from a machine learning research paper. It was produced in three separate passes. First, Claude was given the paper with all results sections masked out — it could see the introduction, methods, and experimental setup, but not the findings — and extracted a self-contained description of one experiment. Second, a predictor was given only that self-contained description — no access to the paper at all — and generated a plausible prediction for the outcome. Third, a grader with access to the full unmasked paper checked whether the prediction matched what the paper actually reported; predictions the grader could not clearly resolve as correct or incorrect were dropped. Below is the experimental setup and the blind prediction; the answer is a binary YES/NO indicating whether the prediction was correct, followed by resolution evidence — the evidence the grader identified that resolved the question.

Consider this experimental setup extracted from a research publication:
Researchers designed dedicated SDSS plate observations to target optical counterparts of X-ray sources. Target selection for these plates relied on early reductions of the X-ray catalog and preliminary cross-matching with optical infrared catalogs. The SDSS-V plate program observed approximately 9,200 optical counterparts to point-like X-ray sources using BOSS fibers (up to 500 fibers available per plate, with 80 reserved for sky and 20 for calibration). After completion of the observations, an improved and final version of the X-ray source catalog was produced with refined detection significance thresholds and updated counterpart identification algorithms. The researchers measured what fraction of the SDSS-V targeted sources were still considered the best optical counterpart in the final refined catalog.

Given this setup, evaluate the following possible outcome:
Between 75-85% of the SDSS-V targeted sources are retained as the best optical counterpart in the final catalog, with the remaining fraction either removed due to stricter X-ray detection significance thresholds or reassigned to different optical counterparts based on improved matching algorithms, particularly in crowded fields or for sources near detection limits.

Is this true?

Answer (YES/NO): YES